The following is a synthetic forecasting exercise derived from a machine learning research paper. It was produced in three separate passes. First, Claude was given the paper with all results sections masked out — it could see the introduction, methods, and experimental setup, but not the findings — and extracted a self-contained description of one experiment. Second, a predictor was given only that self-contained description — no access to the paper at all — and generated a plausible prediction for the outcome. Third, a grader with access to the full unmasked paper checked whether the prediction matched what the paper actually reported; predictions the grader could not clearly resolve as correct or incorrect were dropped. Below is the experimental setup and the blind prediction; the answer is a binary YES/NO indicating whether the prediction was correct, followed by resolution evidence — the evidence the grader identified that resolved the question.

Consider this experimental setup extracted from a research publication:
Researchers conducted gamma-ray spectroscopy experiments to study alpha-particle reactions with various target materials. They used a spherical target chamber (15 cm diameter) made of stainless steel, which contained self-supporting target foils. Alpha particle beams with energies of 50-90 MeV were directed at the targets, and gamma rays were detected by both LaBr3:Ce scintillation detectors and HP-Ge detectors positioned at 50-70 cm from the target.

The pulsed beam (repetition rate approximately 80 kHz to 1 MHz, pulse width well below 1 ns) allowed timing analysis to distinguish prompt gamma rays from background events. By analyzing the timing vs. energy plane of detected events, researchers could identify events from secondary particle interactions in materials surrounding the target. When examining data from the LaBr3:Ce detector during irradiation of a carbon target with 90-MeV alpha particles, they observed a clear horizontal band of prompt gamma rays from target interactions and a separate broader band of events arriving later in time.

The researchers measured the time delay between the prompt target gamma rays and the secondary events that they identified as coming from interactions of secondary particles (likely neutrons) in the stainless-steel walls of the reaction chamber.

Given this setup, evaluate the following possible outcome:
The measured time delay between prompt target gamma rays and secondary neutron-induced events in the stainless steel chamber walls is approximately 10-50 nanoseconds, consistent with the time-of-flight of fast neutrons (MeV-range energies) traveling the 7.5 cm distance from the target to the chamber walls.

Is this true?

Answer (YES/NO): NO